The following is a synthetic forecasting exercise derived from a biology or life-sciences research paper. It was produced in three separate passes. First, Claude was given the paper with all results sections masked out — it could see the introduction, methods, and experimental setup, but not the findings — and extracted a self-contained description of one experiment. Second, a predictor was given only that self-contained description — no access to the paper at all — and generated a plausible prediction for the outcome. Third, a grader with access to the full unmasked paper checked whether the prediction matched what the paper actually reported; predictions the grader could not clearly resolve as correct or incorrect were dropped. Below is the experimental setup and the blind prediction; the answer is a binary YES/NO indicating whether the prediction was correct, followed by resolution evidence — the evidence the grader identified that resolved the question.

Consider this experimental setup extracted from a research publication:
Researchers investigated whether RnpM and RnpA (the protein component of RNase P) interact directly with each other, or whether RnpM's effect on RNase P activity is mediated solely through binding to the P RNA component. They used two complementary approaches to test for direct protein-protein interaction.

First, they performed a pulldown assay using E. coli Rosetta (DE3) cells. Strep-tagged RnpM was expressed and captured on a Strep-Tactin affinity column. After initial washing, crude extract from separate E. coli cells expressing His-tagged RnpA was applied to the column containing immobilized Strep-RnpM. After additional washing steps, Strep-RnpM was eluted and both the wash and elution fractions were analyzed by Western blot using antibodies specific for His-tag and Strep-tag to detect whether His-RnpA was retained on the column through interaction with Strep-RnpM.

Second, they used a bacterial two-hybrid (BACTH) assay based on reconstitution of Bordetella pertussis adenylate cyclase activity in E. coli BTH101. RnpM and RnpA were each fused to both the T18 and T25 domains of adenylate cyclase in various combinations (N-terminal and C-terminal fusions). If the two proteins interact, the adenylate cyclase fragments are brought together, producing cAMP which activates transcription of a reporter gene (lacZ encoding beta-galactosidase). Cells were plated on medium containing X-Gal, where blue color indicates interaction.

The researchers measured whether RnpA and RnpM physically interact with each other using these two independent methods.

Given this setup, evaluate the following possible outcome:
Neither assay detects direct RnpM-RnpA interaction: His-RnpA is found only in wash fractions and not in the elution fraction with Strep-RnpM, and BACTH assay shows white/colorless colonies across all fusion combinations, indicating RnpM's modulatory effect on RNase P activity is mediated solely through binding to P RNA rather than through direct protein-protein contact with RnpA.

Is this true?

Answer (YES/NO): YES